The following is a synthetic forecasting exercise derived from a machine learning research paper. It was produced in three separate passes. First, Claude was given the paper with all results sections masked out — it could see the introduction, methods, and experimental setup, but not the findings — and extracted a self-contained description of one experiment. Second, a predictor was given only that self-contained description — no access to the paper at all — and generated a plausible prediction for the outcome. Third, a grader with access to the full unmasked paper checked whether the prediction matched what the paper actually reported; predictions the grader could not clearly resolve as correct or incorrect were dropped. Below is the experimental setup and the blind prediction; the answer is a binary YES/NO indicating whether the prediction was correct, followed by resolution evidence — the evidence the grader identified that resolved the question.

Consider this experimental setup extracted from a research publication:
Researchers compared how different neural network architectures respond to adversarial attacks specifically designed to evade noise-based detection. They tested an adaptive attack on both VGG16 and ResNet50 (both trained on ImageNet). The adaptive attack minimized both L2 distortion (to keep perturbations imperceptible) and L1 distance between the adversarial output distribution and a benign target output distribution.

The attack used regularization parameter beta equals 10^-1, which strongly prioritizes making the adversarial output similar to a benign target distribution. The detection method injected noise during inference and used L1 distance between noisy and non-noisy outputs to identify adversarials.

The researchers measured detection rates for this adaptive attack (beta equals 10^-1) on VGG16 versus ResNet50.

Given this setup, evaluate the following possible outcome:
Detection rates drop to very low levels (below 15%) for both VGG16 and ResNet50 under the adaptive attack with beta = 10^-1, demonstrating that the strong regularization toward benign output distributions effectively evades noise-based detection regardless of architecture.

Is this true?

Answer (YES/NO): NO